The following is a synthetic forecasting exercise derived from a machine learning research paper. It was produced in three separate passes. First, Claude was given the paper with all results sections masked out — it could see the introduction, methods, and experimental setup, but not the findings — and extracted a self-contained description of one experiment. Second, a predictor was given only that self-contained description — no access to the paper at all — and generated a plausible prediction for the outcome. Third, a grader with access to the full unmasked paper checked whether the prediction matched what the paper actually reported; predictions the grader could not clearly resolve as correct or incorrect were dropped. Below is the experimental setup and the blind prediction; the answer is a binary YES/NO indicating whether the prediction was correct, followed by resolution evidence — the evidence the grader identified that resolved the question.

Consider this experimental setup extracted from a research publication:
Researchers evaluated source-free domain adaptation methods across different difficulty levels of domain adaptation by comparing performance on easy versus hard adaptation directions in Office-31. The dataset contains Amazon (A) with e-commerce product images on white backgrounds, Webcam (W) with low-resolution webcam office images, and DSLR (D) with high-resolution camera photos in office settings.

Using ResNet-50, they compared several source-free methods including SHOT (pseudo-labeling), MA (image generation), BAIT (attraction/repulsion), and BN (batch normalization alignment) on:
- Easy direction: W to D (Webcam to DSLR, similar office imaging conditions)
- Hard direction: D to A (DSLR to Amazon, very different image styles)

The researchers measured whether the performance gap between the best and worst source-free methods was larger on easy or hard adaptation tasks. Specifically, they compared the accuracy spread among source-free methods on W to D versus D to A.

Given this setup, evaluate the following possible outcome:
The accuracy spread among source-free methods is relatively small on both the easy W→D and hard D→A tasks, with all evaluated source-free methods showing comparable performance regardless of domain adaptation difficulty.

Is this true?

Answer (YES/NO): NO